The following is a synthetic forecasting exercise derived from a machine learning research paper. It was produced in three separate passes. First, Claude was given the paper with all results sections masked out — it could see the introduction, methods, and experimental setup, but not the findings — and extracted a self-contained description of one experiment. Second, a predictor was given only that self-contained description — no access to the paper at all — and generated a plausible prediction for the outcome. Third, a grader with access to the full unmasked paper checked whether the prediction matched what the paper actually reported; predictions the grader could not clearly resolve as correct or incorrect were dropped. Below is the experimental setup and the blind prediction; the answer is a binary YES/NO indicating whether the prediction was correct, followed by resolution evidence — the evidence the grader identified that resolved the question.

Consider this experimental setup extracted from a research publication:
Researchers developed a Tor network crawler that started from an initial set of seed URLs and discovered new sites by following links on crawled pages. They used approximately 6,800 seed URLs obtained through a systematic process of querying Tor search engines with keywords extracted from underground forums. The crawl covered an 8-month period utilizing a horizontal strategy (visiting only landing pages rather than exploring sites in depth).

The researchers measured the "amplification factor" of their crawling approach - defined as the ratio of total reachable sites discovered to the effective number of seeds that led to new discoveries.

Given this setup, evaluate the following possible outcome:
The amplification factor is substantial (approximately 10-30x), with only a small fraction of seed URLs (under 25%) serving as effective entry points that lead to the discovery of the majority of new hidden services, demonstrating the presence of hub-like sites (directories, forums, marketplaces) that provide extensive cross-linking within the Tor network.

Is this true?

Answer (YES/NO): NO